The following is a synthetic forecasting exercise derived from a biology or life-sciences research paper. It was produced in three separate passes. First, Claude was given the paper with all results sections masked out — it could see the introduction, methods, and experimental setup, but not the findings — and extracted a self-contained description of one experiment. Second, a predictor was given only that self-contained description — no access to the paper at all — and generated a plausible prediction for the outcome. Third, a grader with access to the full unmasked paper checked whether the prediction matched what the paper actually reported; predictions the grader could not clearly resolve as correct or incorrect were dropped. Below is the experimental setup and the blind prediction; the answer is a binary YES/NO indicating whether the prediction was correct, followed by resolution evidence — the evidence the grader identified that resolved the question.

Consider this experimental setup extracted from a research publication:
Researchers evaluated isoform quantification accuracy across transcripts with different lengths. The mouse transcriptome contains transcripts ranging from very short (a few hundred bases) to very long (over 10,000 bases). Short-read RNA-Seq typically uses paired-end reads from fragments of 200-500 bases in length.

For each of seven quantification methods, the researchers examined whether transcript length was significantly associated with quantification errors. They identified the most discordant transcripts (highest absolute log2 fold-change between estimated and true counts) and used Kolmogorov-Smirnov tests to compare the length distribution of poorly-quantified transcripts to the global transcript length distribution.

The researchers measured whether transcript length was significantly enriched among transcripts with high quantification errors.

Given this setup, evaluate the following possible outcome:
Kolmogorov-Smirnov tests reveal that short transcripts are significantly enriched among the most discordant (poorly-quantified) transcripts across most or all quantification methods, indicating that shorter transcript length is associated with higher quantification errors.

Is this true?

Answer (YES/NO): NO